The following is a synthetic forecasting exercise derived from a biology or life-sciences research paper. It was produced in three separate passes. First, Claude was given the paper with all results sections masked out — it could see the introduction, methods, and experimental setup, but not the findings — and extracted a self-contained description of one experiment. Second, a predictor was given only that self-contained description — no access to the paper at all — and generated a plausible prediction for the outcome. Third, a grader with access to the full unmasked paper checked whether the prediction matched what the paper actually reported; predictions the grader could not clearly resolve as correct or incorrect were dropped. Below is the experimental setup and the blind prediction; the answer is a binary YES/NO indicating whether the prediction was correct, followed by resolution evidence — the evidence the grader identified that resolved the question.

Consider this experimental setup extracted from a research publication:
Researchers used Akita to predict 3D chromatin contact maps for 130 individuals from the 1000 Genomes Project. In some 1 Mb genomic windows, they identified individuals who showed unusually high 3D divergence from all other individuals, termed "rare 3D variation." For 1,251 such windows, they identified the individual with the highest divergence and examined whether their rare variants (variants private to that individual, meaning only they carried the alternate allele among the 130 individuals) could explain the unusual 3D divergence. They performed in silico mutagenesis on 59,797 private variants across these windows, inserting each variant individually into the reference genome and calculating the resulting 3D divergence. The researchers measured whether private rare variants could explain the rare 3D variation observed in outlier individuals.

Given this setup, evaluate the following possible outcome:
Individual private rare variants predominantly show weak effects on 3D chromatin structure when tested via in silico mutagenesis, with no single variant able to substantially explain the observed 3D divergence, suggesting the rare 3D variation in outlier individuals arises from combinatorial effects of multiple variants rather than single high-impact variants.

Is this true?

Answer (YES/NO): NO